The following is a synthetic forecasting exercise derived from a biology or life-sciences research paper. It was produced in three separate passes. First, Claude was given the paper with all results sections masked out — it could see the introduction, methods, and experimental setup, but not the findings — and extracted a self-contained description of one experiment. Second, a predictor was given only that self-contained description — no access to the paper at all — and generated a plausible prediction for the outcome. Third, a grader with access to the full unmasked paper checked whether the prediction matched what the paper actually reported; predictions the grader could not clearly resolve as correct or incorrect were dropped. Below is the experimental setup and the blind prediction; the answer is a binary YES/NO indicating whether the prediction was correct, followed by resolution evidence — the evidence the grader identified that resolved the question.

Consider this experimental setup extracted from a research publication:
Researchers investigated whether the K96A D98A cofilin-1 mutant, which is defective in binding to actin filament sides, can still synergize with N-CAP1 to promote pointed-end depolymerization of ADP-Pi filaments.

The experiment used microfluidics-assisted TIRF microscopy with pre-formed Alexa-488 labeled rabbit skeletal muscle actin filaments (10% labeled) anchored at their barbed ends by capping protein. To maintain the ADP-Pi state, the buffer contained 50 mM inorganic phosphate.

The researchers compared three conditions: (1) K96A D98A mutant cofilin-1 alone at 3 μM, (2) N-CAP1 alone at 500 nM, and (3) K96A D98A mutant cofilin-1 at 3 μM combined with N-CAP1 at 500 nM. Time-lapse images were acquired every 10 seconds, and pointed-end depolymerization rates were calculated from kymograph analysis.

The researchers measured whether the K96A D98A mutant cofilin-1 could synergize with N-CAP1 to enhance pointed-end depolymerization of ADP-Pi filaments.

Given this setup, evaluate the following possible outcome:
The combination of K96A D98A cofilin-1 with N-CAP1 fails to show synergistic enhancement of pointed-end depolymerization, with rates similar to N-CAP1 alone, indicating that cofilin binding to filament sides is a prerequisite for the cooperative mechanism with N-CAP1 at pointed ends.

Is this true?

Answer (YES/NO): NO